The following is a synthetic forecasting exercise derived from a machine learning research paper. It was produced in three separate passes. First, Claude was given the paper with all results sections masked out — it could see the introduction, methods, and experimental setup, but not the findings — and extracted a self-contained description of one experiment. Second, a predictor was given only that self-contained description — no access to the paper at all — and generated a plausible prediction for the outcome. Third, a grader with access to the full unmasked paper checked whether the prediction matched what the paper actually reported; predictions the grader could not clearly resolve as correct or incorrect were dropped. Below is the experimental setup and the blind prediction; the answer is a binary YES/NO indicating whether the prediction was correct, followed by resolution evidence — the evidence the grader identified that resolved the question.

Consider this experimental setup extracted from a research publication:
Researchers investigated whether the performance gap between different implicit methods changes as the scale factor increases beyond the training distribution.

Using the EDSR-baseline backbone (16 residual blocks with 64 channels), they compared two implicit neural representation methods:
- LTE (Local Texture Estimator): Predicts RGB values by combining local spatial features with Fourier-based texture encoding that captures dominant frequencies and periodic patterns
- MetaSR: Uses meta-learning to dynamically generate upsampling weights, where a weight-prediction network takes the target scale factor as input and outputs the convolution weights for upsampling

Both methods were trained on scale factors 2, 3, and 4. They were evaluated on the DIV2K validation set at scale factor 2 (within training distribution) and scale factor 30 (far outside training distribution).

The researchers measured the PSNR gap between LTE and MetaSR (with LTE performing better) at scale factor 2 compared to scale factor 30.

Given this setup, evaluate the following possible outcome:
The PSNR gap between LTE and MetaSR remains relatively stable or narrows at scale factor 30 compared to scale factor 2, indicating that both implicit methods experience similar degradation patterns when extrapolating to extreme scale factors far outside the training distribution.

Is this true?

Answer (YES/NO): NO